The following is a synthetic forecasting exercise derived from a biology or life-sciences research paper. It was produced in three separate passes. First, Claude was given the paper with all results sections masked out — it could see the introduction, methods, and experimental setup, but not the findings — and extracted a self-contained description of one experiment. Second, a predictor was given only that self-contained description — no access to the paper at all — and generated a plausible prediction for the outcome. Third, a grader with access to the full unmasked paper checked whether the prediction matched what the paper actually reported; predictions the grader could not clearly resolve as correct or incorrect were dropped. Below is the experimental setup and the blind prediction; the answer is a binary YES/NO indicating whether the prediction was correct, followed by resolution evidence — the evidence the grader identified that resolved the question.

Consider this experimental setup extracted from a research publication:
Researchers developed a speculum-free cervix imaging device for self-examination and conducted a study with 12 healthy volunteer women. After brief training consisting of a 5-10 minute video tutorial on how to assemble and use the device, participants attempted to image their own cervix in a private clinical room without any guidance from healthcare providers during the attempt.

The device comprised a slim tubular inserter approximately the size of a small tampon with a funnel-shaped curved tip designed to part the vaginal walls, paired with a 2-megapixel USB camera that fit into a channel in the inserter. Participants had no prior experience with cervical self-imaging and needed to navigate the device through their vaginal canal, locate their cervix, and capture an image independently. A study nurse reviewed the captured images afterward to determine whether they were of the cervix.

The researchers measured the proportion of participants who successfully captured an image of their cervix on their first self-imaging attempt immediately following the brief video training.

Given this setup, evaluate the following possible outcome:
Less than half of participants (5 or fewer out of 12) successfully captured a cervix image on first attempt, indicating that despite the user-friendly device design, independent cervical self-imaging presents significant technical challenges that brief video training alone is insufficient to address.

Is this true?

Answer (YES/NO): NO